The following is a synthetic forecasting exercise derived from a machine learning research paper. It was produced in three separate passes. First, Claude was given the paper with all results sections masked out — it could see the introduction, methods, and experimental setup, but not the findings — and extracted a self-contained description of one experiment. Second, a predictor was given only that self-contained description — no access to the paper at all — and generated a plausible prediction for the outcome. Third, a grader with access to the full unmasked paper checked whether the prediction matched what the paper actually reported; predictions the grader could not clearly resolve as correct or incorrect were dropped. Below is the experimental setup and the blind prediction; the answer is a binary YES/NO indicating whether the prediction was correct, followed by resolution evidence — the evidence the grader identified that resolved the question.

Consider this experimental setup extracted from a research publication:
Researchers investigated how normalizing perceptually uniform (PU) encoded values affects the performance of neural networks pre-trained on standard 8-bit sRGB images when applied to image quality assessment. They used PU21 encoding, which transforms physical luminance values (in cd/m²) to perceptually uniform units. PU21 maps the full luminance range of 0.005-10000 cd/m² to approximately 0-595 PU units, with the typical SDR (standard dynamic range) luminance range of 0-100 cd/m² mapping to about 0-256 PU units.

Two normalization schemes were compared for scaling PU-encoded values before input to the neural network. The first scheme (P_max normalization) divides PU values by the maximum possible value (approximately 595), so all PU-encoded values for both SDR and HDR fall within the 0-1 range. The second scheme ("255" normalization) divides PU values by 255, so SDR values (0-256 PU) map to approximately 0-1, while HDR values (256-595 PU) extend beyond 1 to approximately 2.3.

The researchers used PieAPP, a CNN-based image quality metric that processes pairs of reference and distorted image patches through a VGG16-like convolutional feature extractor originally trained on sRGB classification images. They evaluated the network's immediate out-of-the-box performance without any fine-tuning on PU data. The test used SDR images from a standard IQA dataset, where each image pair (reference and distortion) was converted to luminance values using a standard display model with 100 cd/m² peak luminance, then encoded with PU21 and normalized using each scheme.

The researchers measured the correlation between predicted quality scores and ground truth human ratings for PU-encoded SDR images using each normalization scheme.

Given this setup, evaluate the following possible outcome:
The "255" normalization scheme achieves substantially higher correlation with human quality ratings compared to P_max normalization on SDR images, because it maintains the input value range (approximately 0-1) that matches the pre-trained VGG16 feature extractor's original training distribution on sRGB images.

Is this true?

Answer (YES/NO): NO